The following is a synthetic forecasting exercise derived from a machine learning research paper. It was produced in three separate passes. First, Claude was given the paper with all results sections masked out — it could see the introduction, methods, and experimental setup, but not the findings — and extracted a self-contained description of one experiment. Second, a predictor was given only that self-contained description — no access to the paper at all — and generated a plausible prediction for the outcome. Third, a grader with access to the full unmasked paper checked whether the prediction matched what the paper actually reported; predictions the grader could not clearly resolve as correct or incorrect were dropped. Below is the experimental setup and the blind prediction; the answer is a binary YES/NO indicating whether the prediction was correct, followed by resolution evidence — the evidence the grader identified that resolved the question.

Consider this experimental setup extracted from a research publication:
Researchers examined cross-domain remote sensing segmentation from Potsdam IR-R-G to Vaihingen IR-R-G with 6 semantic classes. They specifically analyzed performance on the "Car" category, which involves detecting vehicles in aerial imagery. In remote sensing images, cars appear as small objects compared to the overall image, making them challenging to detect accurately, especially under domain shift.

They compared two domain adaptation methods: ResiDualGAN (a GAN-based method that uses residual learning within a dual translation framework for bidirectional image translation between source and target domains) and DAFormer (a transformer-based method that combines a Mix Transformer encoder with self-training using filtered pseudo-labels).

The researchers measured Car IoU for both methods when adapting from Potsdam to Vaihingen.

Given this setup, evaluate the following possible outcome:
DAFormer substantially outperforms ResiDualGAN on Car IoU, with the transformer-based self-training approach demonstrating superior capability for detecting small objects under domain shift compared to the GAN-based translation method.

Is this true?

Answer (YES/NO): NO